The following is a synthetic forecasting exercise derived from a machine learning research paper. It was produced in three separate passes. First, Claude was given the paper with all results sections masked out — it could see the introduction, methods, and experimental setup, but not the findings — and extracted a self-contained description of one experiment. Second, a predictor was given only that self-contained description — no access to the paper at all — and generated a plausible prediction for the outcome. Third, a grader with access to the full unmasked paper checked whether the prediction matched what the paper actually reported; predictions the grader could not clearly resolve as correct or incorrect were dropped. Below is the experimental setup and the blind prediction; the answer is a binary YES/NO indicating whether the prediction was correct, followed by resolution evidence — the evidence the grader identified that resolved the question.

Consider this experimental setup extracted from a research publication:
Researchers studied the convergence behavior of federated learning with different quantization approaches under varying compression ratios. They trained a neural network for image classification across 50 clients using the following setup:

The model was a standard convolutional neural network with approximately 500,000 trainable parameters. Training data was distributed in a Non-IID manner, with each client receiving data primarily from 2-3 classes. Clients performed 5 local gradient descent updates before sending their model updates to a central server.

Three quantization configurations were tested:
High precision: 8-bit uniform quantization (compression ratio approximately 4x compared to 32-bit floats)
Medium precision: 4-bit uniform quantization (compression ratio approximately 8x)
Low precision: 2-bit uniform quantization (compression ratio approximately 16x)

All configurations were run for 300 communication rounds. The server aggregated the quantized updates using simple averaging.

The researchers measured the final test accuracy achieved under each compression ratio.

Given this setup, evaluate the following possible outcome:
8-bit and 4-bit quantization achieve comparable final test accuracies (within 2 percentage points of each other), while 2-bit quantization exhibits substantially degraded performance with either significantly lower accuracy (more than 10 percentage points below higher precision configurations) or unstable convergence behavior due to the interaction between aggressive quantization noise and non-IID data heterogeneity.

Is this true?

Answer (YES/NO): NO